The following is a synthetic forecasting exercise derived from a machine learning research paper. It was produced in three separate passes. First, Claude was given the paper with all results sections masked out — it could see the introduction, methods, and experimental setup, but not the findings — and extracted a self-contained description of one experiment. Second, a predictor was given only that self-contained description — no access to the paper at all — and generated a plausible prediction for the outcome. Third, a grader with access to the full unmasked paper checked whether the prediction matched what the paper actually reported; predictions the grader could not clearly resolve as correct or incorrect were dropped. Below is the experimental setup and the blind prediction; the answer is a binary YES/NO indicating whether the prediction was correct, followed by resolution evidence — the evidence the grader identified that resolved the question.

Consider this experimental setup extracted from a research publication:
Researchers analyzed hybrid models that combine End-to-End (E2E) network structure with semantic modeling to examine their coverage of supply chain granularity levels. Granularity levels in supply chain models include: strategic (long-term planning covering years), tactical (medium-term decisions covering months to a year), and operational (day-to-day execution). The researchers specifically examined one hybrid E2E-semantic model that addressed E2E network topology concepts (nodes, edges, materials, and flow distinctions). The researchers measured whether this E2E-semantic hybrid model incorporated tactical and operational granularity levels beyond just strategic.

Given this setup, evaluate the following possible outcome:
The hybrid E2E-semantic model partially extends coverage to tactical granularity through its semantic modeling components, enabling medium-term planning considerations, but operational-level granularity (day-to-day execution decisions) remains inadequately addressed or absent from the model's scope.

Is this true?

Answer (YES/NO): NO